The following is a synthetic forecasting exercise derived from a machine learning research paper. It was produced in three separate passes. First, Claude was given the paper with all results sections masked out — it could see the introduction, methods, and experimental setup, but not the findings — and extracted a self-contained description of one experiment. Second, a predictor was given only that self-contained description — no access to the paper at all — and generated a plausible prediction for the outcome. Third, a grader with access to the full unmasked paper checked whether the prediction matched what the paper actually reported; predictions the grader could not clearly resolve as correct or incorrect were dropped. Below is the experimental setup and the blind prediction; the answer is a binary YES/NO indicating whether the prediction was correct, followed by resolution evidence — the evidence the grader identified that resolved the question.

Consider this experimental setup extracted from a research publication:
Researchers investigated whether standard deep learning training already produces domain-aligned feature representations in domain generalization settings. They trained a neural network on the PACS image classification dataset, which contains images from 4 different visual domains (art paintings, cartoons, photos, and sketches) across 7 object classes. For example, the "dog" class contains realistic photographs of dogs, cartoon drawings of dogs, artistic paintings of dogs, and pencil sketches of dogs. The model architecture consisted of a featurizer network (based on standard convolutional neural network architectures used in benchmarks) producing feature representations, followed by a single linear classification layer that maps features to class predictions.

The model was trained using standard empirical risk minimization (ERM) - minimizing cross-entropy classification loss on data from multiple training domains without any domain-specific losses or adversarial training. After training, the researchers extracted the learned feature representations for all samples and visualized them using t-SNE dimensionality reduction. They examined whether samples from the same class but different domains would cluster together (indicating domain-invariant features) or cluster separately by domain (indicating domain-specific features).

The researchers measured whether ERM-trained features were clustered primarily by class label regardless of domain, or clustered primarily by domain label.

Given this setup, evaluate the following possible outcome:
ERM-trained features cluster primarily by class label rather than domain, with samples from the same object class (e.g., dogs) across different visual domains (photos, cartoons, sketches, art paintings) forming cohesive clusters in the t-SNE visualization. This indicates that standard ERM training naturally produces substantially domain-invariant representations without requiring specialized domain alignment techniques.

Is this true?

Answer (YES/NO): YES